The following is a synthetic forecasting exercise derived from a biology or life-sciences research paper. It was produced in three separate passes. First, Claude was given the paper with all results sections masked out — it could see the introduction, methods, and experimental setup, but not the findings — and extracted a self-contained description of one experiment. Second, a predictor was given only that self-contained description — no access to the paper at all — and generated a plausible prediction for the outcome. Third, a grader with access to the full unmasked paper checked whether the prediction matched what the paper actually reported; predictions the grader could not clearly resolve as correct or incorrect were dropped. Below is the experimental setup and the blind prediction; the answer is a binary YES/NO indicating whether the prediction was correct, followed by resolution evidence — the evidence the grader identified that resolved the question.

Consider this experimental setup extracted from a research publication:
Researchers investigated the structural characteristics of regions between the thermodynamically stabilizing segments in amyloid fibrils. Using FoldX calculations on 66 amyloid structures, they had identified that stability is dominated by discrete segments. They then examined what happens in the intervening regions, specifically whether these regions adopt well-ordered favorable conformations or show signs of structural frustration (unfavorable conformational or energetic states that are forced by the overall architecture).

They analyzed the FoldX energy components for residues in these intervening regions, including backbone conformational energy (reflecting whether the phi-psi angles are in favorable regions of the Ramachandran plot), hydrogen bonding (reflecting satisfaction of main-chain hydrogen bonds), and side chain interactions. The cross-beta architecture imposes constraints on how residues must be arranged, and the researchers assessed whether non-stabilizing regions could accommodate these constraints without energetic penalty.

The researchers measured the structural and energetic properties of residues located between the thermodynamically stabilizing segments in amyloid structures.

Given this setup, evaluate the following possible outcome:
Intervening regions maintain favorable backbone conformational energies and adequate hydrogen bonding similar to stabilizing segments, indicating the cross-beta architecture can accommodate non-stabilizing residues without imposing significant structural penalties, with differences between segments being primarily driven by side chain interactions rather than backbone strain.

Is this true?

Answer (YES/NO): NO